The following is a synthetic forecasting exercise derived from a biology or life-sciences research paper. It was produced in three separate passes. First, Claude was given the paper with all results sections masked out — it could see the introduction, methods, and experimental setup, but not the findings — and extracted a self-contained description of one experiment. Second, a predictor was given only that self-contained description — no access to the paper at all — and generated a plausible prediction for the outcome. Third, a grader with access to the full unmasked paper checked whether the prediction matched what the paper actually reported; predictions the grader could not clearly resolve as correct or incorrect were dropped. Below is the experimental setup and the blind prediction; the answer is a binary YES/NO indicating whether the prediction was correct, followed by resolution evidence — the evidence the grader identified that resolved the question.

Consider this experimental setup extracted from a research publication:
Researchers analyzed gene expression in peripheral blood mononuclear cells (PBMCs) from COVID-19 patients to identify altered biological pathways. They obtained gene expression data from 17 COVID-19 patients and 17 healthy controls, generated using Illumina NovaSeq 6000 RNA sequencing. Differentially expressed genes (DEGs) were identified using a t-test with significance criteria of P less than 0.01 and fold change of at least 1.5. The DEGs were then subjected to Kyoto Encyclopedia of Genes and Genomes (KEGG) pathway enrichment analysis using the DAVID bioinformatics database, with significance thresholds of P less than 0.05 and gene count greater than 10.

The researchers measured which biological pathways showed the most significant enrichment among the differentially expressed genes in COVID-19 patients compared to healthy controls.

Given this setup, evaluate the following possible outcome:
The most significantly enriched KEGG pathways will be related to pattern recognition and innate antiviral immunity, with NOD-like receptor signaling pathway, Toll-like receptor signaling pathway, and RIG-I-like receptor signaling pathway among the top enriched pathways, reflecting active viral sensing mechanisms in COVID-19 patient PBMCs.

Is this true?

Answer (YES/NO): NO